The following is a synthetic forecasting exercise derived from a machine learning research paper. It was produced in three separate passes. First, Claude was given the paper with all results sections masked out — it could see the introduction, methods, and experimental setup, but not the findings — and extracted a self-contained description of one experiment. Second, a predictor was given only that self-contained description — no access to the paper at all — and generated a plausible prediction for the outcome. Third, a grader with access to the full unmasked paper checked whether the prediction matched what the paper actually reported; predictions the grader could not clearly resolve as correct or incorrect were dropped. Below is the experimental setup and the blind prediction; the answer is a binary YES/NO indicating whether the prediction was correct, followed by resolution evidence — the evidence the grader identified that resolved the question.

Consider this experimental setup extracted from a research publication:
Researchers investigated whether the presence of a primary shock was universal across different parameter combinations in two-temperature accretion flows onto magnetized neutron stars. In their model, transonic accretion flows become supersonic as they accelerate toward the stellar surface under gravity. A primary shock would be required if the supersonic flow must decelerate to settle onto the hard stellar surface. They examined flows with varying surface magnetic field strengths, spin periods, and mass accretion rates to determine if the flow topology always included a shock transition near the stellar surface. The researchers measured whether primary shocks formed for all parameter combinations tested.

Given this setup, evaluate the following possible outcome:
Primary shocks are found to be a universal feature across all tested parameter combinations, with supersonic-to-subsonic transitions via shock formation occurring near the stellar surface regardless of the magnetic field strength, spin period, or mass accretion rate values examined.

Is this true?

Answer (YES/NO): YES